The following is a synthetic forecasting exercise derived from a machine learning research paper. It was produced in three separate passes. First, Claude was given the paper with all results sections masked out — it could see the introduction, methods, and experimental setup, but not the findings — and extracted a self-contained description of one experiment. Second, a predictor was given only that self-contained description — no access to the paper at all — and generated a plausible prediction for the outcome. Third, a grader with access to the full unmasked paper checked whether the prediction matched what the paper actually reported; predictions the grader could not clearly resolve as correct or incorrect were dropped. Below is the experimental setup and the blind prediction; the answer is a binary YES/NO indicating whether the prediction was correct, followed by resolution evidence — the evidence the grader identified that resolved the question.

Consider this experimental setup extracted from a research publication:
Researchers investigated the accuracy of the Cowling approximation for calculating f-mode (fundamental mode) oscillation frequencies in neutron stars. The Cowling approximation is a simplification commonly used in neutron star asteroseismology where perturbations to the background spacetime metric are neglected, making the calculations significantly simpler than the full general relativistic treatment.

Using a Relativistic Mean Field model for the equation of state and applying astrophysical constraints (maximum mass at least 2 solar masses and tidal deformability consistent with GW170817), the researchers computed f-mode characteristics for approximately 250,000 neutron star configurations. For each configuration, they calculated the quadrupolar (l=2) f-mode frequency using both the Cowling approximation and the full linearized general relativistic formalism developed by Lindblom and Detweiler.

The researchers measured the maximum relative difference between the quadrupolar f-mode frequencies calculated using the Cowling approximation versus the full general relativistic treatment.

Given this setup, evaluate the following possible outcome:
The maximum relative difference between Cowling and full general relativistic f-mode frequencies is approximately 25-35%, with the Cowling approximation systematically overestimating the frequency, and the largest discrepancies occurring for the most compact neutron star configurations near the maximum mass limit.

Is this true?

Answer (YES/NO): NO